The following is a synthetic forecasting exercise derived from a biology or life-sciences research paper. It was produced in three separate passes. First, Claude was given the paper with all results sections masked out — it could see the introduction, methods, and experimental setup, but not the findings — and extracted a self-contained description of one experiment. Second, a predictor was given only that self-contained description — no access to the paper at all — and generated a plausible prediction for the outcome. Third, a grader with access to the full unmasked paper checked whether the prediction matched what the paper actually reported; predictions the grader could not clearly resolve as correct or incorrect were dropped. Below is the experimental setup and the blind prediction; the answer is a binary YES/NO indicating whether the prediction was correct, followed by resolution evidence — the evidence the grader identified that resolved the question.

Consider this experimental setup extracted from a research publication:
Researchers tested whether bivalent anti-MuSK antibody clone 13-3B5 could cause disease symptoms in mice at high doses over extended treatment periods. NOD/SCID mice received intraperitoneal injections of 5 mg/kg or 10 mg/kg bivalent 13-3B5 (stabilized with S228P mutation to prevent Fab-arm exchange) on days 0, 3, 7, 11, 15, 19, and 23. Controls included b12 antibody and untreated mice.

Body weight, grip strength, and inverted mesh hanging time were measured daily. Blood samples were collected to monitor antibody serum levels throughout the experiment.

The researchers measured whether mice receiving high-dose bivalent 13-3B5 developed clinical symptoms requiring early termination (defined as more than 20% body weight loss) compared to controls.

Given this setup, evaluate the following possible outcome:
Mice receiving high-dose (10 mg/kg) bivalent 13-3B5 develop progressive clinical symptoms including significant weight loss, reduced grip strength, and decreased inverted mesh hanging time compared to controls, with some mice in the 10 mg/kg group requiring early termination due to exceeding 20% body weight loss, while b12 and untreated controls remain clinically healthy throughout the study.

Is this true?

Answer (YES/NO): YES